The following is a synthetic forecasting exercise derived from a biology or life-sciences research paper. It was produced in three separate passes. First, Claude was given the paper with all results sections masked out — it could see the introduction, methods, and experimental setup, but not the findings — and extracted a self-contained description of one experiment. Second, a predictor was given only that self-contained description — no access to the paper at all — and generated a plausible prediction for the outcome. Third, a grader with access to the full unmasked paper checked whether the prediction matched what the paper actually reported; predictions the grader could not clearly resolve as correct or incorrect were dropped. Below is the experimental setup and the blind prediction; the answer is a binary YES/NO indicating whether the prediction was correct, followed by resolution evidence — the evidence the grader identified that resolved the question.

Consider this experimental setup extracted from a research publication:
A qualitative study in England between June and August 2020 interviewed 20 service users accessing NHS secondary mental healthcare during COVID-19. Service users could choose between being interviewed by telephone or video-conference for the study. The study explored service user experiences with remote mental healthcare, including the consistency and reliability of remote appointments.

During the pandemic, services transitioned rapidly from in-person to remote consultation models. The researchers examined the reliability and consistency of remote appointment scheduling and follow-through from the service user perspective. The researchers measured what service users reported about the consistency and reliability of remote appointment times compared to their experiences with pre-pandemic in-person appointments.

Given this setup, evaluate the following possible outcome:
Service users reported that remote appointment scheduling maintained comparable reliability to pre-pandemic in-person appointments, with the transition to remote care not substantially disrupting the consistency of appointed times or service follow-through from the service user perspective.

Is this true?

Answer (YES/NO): NO